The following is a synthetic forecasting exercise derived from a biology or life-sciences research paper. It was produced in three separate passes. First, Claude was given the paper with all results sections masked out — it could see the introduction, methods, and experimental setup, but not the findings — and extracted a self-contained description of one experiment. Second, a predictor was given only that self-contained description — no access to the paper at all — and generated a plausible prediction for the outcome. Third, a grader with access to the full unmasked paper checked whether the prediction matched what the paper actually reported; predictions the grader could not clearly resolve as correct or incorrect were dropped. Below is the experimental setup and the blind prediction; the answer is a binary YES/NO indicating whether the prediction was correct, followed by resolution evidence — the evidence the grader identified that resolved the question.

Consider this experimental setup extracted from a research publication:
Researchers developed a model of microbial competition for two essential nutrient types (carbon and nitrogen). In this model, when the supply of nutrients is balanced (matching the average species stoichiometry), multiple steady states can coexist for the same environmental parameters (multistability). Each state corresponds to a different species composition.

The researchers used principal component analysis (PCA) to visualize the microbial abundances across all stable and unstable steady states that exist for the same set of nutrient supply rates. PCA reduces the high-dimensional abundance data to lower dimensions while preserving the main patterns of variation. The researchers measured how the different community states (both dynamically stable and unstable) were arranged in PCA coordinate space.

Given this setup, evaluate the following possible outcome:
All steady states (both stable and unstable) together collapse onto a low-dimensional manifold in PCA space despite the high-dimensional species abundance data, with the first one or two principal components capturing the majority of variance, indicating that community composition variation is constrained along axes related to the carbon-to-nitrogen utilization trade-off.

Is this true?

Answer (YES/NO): NO